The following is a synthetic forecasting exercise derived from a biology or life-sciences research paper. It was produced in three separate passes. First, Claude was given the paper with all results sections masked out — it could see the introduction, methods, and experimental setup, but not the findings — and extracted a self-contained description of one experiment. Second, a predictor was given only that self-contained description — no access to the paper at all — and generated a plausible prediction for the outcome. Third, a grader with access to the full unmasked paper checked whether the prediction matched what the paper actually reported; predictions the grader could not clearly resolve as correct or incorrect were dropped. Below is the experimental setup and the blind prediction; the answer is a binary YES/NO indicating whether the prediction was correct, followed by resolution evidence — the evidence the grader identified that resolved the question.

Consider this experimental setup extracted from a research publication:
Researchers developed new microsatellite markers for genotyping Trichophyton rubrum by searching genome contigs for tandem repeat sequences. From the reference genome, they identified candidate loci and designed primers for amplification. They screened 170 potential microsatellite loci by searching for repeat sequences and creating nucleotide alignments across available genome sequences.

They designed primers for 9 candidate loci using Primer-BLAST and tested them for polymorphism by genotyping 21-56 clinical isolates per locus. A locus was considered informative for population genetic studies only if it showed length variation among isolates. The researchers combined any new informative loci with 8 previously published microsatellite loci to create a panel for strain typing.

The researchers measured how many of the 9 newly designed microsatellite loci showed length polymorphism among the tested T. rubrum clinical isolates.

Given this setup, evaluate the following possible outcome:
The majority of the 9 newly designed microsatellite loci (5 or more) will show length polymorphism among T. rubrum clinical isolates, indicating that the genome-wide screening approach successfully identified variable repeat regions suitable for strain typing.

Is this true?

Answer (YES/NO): NO